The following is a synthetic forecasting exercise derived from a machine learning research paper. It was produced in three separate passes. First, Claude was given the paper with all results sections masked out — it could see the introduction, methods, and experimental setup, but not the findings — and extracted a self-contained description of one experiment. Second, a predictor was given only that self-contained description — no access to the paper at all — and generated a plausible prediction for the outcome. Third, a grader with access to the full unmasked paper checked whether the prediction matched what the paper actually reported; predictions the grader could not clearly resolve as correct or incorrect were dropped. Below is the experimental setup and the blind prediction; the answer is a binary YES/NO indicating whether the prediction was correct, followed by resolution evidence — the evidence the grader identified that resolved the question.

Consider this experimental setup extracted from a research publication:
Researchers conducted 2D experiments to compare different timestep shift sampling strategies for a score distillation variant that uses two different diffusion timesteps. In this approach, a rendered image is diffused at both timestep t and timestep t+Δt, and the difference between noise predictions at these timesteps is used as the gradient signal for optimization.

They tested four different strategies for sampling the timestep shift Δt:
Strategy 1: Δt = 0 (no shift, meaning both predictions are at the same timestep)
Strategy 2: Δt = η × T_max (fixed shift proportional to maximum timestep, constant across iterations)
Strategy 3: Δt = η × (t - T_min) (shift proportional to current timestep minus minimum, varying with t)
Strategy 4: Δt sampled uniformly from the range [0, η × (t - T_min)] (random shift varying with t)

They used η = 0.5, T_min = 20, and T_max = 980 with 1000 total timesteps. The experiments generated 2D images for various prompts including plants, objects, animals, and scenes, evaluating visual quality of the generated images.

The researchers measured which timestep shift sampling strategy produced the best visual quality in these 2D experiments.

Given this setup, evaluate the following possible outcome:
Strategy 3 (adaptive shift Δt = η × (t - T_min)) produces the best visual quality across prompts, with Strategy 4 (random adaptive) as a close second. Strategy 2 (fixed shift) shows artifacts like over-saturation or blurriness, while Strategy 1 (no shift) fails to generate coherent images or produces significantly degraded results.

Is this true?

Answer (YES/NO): NO